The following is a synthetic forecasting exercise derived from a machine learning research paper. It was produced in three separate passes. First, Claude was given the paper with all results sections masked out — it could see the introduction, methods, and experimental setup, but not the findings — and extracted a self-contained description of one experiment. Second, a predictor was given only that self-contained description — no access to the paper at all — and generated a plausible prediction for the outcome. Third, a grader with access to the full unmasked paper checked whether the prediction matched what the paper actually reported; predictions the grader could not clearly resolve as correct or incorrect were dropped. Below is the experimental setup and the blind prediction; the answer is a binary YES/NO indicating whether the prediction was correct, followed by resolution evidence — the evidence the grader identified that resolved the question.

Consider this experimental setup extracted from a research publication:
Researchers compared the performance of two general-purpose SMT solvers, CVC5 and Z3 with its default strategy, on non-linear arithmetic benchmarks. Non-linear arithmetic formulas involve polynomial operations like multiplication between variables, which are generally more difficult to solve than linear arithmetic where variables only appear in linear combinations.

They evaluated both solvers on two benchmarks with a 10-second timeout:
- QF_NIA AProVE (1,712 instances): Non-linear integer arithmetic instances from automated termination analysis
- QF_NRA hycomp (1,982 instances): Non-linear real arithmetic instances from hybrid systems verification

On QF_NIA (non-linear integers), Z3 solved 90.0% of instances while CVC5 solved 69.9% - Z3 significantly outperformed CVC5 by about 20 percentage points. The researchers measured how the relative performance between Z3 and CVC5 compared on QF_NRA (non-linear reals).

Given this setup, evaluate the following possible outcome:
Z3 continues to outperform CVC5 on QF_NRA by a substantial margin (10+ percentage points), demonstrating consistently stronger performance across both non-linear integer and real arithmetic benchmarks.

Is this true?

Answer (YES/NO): NO